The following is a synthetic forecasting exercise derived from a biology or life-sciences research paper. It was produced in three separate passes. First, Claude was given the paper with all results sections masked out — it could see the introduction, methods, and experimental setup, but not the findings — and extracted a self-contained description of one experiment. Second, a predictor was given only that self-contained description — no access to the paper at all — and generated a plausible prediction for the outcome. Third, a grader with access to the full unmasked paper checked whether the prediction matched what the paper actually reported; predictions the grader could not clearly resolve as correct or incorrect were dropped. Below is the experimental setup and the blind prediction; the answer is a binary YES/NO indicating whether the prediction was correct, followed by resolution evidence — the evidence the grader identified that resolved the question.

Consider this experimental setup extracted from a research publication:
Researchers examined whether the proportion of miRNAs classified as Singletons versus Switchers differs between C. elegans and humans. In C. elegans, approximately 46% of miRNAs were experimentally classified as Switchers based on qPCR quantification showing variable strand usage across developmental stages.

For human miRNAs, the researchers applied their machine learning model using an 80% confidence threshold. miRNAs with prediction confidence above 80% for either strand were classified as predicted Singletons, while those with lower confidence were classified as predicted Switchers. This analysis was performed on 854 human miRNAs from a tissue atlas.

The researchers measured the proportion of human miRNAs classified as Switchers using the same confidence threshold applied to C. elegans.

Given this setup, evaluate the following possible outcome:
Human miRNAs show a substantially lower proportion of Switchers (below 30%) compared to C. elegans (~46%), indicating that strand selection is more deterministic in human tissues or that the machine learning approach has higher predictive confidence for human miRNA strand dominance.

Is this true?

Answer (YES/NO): NO